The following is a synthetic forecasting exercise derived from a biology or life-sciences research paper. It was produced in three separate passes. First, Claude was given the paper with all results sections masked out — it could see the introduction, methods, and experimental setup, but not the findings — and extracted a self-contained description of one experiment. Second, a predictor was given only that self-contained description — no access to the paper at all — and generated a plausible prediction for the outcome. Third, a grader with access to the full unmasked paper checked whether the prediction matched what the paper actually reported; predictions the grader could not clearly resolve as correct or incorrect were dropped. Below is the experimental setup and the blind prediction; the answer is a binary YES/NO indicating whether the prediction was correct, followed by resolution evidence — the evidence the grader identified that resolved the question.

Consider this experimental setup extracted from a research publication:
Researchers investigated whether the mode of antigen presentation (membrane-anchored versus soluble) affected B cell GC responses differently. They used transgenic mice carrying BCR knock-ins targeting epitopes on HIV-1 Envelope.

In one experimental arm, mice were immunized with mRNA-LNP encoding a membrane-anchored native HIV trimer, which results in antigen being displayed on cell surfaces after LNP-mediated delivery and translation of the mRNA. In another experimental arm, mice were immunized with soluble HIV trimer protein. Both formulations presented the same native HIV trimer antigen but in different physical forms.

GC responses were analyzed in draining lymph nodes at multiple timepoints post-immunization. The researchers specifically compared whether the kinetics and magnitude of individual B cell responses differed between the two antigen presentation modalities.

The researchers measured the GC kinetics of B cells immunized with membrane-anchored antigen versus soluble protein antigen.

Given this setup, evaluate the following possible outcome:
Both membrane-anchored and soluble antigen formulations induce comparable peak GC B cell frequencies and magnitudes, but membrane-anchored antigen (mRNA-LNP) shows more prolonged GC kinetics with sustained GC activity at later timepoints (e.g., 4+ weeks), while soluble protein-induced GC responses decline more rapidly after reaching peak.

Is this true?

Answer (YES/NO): NO